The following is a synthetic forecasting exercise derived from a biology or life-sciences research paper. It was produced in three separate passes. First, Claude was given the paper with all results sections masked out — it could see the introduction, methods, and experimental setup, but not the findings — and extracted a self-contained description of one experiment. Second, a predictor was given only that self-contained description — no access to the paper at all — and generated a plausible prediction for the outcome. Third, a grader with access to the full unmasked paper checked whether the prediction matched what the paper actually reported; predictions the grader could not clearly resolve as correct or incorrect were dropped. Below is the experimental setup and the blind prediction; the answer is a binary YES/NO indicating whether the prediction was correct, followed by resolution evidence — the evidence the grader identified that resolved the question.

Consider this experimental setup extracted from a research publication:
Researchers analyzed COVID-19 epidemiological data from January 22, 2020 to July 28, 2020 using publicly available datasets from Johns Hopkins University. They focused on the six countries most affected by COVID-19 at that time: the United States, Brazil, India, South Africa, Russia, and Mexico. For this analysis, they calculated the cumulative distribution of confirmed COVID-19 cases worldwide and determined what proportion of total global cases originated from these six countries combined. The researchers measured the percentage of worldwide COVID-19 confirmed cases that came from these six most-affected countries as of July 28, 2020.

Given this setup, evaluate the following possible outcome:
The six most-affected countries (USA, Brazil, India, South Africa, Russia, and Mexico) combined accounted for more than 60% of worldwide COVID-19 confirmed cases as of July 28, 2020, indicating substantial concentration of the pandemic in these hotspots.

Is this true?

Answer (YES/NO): YES